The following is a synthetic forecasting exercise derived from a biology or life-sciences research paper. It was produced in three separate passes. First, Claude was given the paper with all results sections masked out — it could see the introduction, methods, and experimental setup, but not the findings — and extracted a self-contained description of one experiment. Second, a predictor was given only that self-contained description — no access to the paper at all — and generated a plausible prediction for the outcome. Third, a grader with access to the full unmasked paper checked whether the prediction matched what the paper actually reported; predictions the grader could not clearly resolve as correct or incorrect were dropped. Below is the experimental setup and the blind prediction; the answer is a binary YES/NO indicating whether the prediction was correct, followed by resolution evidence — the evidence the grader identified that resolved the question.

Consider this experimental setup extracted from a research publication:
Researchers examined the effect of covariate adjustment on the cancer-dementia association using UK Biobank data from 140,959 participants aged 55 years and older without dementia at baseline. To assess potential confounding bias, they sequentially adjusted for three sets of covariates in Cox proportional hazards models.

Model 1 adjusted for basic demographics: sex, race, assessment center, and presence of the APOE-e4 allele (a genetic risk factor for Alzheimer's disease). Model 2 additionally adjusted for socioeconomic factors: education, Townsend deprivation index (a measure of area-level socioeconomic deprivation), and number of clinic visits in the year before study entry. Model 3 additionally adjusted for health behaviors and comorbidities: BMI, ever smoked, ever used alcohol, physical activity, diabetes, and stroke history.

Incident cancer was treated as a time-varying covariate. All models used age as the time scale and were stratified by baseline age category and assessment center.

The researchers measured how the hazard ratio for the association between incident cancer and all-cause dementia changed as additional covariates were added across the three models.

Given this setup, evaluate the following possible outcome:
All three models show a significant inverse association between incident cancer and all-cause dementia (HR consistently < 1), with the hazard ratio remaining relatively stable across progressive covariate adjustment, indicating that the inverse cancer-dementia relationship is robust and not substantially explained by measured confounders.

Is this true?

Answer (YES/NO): NO